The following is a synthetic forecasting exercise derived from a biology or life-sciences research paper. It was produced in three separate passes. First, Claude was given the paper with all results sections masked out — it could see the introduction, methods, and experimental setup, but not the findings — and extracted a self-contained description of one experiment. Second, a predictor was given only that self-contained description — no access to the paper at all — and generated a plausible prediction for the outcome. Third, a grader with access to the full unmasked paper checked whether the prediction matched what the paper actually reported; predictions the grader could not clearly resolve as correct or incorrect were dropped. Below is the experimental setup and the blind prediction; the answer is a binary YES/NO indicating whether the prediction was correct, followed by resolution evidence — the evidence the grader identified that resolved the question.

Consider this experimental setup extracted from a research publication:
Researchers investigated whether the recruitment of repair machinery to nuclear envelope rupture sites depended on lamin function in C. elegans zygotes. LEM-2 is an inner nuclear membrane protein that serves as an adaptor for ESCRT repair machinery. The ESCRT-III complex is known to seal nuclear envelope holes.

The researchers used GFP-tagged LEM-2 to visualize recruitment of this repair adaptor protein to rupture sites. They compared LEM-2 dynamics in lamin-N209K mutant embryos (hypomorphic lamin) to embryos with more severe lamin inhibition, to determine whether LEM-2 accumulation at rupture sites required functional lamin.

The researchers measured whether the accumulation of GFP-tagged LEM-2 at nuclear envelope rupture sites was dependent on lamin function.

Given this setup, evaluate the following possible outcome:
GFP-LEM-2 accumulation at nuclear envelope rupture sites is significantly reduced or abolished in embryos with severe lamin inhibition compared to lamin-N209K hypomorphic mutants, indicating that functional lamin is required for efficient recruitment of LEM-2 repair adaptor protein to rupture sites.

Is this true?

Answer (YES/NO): NO